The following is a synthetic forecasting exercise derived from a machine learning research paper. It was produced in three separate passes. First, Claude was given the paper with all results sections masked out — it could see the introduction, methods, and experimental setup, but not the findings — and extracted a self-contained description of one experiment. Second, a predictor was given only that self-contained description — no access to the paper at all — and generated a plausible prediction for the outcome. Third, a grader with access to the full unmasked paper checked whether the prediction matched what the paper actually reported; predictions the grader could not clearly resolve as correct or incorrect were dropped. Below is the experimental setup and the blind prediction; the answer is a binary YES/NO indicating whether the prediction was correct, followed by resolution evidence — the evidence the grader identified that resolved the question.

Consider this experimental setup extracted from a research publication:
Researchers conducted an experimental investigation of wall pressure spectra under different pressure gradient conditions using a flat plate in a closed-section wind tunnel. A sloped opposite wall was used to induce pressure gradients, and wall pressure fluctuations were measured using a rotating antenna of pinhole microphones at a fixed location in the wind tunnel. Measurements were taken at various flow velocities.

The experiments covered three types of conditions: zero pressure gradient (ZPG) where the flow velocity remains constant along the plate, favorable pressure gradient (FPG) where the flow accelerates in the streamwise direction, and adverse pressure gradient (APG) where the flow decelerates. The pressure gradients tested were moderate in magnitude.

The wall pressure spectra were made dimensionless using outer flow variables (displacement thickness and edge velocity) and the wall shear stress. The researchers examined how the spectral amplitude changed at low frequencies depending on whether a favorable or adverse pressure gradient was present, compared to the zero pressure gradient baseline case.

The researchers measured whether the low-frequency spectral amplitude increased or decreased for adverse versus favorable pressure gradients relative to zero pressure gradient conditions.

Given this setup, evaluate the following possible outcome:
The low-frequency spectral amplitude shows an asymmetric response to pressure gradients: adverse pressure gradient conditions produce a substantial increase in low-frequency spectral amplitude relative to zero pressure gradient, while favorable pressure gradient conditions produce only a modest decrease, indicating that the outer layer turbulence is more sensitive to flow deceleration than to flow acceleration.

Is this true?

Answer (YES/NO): NO